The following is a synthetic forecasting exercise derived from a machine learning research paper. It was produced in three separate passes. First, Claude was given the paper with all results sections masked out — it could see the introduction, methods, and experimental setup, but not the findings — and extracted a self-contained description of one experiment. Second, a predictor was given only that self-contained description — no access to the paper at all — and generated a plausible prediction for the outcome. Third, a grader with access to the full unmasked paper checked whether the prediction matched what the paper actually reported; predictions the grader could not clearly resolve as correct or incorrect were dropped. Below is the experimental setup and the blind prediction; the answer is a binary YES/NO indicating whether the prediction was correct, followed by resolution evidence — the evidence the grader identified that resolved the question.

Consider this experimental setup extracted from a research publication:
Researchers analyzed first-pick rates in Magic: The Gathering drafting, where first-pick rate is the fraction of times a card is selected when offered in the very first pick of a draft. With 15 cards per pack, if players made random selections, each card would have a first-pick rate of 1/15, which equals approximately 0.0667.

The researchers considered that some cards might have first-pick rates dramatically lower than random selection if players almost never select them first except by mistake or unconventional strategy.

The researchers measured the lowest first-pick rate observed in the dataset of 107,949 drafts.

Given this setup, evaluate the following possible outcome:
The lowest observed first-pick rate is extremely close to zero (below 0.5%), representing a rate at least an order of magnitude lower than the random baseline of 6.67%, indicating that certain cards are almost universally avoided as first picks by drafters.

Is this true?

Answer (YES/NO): YES